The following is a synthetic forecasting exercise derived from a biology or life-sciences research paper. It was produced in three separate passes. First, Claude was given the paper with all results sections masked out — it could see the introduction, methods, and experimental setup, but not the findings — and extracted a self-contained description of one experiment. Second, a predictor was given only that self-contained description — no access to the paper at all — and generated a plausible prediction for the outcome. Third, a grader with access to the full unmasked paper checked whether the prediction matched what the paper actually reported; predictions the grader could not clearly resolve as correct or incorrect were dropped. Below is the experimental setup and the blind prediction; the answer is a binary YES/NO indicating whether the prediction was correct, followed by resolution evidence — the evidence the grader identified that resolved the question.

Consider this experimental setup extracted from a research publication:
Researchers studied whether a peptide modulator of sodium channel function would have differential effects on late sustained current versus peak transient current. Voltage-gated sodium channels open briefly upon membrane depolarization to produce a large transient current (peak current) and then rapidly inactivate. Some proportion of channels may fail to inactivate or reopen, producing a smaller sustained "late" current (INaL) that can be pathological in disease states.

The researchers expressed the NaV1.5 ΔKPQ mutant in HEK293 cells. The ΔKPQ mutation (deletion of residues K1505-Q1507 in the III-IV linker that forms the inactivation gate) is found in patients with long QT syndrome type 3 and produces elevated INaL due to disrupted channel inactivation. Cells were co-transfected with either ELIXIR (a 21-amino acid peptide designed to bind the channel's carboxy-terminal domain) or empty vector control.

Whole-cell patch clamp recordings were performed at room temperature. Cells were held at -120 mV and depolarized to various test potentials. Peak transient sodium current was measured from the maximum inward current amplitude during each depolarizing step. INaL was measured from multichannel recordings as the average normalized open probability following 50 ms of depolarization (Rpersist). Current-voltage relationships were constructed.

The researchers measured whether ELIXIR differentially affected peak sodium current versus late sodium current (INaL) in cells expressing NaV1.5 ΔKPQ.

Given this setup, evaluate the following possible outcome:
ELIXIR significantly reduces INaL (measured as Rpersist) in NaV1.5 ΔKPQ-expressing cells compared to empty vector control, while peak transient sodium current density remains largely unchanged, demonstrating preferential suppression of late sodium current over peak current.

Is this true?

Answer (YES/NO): YES